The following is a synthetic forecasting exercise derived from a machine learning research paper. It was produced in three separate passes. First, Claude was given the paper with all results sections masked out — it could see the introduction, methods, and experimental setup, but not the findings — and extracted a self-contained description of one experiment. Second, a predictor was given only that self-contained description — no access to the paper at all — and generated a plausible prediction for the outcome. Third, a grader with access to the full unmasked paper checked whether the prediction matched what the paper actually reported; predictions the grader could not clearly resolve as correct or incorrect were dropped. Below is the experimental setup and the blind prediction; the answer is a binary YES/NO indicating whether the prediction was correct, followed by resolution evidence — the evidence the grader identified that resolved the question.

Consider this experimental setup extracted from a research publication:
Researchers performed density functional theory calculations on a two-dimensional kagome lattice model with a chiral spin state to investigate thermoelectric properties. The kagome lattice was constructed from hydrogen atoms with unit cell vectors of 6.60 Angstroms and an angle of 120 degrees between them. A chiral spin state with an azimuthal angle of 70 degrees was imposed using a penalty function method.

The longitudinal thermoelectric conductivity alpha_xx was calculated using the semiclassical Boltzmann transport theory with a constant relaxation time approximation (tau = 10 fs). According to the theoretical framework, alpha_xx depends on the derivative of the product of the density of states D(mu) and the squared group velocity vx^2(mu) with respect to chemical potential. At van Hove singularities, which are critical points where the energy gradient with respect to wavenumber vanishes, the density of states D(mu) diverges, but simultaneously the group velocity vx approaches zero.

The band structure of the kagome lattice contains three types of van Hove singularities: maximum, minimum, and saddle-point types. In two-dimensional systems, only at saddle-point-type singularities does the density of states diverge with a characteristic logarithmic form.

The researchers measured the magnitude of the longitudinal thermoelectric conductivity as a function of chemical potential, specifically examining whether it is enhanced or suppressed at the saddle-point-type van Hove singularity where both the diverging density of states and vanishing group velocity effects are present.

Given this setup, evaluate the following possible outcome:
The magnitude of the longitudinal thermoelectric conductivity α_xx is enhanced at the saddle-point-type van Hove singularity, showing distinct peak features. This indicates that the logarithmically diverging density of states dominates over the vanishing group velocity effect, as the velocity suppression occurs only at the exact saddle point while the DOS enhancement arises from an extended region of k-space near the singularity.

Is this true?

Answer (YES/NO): YES